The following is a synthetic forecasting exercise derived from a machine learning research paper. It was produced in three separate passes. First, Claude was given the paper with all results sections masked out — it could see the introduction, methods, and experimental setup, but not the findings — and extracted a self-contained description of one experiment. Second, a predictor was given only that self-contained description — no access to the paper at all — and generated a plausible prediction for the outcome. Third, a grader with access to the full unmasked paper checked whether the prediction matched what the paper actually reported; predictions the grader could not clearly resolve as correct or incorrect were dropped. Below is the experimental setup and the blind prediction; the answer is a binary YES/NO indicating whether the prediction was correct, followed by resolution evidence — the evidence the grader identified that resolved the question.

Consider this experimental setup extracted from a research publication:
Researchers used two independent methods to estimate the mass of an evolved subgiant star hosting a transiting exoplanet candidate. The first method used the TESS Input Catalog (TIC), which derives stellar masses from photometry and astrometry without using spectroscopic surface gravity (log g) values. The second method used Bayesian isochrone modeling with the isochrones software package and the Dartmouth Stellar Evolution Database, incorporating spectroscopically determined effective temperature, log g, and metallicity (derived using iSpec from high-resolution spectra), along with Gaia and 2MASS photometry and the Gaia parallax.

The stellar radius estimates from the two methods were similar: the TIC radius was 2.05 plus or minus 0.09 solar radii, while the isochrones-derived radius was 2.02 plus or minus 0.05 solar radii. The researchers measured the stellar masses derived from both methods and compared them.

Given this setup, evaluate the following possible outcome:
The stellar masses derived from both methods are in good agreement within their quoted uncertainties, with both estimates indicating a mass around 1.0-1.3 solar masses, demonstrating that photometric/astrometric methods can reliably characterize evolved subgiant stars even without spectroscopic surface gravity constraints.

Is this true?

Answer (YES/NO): NO